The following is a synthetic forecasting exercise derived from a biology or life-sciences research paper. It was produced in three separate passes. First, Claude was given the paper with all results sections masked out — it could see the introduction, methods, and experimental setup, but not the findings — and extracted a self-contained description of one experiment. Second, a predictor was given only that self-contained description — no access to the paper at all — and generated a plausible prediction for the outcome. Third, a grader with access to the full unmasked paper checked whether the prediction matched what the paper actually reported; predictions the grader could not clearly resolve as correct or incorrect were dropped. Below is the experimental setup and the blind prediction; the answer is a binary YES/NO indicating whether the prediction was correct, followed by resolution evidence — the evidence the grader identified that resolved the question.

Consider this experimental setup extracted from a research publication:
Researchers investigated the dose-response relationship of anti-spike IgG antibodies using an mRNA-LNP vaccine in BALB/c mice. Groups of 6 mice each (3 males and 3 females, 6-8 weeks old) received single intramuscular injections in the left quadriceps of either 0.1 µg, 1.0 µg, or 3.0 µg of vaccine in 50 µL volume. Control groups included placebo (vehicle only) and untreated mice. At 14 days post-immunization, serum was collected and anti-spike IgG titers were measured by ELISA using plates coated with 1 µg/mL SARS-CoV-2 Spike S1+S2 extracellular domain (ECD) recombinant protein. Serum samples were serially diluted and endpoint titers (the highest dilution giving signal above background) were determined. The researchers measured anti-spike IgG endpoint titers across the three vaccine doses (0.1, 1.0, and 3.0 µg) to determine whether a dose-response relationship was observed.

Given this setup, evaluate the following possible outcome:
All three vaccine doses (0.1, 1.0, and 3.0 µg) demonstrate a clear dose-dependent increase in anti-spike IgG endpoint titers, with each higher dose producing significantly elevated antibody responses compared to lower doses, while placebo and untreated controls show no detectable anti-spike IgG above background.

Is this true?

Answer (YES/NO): NO